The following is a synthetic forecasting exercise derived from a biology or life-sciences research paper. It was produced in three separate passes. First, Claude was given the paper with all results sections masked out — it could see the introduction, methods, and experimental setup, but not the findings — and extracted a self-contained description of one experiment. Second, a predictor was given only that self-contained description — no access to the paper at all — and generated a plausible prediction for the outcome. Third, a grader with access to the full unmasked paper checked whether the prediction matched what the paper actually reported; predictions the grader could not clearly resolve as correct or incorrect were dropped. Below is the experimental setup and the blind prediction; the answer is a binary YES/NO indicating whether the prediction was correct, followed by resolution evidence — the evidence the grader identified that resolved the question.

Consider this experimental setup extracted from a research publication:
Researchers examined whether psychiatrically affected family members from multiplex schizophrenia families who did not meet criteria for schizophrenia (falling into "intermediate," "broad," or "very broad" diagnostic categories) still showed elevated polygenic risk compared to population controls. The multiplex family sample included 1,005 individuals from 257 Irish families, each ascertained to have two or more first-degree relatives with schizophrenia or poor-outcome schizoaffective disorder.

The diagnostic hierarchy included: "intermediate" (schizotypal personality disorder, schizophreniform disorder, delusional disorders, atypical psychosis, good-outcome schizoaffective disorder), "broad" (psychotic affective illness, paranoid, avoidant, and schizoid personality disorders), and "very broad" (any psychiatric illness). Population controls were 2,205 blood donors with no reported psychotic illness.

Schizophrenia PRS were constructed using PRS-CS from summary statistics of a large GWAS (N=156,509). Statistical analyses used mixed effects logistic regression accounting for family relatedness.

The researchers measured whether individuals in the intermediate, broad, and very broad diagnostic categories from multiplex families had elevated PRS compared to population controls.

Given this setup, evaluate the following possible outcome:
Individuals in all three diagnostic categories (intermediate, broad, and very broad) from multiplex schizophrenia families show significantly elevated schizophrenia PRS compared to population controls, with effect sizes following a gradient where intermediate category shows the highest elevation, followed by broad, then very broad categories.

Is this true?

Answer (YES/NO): YES